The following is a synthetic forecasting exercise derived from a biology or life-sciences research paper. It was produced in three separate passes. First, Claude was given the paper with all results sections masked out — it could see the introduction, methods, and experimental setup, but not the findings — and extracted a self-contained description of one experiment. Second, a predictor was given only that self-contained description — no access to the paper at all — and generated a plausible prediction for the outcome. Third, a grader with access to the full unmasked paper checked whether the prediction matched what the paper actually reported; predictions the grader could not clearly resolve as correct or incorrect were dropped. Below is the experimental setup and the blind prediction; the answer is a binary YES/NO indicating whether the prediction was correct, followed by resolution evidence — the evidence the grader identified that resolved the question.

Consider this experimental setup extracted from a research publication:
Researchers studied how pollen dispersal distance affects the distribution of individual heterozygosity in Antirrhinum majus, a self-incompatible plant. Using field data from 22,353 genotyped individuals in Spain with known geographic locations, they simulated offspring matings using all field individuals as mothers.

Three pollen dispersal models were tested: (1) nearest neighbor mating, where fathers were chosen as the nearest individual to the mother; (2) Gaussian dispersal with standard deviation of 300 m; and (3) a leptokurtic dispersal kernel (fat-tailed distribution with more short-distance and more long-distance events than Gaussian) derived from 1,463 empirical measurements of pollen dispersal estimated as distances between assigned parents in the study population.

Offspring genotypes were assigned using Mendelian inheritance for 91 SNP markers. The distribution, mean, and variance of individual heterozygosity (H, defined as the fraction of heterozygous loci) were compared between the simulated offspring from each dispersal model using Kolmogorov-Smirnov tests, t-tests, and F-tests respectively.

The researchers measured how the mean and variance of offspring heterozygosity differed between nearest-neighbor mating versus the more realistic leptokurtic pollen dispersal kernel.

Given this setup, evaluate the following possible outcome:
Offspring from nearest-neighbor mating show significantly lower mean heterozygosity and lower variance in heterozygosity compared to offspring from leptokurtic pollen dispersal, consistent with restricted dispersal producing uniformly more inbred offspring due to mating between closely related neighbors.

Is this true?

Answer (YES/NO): NO